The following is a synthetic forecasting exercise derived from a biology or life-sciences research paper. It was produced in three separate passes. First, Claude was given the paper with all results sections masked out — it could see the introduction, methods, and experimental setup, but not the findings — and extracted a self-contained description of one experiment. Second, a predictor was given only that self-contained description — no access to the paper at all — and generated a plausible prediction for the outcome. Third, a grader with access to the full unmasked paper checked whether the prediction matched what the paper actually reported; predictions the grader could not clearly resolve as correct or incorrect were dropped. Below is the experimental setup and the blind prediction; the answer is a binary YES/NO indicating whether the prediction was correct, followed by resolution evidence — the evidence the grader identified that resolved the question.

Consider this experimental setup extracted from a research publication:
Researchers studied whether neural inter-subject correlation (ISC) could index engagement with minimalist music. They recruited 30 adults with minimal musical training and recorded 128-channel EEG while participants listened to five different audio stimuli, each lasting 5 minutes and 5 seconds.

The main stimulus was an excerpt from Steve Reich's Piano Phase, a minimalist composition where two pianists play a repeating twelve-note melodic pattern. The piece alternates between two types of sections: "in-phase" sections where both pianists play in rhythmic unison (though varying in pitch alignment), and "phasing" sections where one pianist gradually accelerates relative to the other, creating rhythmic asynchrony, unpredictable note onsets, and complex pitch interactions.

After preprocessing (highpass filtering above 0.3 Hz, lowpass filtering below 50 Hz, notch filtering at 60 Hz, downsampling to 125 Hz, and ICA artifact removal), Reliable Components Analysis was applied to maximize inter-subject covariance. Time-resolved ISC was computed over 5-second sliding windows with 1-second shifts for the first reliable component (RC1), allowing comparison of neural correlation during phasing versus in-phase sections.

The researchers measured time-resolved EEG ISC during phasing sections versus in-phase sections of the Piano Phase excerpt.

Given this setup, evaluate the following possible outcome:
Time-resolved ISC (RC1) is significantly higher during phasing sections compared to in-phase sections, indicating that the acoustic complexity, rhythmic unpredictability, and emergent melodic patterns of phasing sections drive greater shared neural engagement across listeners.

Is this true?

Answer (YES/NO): YES